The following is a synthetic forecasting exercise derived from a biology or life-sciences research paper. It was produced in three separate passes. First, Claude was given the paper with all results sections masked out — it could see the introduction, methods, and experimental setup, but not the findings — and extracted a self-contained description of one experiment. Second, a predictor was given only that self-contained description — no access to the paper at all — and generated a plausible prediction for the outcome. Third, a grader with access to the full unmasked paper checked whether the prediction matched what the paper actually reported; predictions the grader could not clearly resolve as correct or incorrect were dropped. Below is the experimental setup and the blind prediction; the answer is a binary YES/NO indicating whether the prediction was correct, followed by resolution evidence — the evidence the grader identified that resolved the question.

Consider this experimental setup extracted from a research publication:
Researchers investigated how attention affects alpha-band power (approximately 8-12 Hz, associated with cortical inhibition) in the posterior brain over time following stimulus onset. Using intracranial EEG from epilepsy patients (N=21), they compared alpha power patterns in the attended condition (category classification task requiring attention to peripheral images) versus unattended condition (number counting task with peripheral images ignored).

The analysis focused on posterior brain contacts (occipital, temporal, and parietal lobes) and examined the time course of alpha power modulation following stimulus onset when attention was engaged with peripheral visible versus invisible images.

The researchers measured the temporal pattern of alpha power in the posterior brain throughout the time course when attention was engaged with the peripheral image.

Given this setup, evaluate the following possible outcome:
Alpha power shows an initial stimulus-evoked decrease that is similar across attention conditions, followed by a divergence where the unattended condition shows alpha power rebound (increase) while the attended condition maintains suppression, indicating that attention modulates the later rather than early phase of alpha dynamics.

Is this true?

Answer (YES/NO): NO